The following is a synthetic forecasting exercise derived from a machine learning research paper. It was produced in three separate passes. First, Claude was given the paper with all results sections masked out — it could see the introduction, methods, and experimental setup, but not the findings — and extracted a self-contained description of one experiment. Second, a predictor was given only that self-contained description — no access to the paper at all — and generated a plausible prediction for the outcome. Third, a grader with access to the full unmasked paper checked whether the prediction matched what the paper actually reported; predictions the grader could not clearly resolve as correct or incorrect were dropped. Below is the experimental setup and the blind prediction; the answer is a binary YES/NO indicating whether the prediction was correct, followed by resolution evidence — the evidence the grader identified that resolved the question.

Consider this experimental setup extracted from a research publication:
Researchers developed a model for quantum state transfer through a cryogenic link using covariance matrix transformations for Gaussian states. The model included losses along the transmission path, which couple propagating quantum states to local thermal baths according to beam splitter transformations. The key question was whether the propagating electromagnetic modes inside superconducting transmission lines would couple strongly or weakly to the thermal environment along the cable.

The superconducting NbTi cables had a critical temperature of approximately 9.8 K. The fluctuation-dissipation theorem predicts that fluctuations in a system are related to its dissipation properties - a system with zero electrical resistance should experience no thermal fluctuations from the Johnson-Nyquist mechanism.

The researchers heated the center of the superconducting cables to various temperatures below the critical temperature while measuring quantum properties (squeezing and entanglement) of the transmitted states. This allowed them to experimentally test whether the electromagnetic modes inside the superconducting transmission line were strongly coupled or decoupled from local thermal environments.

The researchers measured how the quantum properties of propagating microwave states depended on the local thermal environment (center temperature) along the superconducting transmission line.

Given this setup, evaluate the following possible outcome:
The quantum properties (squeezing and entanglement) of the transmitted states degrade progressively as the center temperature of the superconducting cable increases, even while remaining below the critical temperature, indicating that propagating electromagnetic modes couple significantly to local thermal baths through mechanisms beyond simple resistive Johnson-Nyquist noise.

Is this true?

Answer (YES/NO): NO